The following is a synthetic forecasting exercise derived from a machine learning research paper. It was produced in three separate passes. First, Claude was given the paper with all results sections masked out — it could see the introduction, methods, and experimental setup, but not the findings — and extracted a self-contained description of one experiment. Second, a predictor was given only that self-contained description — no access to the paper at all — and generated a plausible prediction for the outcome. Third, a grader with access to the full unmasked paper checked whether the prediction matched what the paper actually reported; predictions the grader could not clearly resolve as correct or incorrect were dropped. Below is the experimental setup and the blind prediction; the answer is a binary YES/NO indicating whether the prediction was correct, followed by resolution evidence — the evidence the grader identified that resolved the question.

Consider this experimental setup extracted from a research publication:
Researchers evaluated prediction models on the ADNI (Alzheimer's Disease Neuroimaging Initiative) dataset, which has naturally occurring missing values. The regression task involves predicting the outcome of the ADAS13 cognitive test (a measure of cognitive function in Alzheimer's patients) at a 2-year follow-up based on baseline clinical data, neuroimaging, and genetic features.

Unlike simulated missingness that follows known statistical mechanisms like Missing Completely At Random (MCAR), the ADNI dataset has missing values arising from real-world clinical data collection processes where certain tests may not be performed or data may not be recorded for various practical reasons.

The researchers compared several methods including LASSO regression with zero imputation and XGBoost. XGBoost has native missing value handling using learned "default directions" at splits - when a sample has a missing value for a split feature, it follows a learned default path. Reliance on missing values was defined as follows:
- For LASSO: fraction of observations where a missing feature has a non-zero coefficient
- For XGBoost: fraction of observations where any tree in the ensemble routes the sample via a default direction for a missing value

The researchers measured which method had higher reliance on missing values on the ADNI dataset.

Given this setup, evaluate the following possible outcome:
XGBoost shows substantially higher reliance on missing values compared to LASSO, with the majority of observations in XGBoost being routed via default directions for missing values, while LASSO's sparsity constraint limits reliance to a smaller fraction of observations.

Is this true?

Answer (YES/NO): NO